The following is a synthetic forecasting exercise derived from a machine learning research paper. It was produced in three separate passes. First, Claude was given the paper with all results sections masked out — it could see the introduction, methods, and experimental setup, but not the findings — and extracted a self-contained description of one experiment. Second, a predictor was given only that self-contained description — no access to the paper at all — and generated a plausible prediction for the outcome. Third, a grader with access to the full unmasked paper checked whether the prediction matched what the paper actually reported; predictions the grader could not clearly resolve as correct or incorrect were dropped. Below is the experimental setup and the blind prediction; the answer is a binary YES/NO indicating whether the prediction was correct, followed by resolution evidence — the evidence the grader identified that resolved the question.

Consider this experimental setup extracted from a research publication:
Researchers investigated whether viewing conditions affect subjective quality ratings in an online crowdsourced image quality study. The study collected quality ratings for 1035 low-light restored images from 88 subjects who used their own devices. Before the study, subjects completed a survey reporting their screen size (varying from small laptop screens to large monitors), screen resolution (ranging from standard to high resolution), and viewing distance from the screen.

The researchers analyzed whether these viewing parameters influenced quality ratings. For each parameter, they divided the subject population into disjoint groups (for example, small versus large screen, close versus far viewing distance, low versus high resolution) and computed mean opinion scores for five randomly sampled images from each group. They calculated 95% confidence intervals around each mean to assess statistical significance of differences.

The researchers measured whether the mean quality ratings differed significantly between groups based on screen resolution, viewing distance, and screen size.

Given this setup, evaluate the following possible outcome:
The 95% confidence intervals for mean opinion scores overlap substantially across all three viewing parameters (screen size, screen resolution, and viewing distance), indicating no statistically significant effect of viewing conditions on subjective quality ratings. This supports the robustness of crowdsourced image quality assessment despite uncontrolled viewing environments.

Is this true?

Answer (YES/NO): YES